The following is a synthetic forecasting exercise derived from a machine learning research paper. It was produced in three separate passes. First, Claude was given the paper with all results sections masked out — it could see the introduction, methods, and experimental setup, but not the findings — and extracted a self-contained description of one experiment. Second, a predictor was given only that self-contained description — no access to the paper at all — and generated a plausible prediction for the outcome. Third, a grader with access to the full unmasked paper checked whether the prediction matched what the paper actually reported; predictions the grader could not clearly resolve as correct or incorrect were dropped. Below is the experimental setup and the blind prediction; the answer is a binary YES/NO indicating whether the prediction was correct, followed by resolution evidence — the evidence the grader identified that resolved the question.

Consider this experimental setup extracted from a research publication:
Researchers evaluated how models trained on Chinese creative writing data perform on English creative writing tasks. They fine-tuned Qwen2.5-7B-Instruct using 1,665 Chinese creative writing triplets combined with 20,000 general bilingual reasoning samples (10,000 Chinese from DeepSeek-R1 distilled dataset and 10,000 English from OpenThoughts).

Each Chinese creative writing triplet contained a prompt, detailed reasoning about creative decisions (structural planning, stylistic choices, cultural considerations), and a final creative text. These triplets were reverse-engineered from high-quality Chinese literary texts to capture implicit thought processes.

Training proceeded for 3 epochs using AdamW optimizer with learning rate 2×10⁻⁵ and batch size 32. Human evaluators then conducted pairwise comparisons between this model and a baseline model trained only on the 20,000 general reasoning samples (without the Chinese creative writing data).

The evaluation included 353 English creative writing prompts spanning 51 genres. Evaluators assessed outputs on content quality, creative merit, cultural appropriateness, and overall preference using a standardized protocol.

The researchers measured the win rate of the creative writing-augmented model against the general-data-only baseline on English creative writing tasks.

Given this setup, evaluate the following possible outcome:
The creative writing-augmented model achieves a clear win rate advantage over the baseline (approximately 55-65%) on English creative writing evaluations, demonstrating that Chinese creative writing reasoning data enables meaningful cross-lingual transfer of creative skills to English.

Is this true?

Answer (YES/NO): NO